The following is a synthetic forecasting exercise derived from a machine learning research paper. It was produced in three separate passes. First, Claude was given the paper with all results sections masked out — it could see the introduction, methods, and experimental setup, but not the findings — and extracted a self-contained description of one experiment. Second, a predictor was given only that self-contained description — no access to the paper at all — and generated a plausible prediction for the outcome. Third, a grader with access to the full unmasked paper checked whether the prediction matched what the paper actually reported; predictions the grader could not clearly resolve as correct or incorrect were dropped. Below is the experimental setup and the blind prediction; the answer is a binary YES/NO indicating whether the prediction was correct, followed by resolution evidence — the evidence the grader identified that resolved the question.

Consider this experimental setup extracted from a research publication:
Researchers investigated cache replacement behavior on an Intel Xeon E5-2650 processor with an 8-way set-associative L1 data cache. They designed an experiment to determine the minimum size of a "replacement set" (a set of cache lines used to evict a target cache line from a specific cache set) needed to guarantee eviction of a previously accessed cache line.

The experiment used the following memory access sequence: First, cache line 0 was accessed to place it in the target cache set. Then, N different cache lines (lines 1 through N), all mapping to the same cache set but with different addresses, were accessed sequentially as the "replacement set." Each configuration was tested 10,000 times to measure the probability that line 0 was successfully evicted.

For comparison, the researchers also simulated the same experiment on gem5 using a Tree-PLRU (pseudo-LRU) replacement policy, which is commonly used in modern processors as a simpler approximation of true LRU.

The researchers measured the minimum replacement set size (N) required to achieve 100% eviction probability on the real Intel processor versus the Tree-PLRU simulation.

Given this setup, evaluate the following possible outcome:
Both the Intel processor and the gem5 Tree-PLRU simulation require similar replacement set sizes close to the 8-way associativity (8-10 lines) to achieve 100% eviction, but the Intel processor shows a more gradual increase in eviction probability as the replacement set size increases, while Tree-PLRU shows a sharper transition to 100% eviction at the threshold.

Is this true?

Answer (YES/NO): YES